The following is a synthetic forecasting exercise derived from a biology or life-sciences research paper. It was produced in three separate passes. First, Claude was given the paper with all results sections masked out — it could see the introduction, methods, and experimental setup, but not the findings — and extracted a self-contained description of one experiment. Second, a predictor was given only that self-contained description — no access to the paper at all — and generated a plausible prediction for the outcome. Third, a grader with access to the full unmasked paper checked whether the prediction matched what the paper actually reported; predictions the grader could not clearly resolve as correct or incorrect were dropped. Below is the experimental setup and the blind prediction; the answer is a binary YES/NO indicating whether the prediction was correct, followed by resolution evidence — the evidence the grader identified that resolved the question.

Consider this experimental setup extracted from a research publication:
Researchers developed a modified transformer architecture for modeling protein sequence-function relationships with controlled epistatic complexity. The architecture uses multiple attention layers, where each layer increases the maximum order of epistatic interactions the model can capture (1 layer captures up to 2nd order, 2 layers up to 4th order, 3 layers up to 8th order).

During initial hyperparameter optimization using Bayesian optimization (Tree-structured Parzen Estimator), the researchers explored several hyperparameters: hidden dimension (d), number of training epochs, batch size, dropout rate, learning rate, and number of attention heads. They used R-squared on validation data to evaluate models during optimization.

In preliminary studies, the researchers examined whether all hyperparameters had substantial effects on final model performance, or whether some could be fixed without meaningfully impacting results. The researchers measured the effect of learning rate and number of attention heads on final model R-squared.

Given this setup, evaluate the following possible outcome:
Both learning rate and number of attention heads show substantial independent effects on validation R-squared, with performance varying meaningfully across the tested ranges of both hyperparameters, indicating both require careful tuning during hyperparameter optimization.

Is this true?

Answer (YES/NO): NO